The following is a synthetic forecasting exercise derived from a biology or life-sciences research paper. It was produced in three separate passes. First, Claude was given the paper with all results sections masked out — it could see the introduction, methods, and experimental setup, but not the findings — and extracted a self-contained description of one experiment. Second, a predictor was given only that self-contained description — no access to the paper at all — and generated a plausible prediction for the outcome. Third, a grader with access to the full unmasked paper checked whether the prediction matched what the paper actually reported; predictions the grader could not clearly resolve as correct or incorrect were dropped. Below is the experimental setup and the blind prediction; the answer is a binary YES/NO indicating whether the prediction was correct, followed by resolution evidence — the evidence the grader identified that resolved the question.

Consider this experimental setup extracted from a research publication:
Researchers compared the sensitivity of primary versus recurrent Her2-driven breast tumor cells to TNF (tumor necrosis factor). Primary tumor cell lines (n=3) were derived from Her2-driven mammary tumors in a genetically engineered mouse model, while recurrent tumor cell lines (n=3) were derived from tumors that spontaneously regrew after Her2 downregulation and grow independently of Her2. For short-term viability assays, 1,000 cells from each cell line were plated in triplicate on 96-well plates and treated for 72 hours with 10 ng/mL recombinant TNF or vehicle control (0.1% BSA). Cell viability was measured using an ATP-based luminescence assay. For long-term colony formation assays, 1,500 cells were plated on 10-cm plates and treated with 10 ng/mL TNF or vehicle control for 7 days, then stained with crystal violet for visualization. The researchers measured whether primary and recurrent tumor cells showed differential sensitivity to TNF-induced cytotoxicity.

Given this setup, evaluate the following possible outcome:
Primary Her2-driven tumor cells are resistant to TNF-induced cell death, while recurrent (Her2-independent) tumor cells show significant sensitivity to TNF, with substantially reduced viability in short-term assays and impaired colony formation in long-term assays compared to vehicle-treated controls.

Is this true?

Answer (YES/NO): YES